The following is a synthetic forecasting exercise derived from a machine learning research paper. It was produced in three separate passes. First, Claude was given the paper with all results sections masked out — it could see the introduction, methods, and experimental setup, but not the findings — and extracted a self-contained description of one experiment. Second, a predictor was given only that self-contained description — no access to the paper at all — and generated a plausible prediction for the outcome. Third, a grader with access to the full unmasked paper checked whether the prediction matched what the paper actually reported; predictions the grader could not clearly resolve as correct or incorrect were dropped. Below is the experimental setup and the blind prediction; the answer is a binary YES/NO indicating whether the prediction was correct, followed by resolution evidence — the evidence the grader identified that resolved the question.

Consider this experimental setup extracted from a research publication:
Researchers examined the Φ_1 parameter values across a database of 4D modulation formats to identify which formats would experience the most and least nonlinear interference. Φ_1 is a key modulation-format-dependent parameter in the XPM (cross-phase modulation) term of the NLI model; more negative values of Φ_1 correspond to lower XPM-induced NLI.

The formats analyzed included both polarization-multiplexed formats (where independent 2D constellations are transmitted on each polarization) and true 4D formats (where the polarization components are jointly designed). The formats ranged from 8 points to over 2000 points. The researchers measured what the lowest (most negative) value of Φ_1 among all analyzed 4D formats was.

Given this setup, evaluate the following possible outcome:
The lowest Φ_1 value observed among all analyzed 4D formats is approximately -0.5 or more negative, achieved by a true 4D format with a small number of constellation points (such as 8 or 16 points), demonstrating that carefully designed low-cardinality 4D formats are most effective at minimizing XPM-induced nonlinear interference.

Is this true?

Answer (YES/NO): NO